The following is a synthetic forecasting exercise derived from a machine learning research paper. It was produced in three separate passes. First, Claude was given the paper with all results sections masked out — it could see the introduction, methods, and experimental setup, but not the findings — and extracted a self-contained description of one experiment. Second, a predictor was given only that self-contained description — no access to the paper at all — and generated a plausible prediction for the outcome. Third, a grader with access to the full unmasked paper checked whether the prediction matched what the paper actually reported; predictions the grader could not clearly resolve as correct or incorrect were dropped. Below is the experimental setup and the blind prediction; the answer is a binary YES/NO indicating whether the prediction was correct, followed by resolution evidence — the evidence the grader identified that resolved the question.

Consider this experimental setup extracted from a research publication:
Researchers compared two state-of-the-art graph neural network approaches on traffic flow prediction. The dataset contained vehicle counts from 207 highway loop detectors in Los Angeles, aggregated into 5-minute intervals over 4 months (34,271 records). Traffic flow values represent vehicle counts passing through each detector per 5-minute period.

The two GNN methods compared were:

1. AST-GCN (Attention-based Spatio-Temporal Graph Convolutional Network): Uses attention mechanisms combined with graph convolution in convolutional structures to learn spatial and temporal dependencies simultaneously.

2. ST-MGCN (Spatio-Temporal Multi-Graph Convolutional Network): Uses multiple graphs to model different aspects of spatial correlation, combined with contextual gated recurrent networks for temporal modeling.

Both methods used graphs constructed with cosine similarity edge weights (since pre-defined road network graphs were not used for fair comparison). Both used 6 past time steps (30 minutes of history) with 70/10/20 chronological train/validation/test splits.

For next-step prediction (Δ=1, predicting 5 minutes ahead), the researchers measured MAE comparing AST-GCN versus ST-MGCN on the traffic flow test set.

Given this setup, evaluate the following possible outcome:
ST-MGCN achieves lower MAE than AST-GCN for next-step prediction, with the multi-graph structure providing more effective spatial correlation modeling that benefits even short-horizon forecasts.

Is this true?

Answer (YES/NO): NO